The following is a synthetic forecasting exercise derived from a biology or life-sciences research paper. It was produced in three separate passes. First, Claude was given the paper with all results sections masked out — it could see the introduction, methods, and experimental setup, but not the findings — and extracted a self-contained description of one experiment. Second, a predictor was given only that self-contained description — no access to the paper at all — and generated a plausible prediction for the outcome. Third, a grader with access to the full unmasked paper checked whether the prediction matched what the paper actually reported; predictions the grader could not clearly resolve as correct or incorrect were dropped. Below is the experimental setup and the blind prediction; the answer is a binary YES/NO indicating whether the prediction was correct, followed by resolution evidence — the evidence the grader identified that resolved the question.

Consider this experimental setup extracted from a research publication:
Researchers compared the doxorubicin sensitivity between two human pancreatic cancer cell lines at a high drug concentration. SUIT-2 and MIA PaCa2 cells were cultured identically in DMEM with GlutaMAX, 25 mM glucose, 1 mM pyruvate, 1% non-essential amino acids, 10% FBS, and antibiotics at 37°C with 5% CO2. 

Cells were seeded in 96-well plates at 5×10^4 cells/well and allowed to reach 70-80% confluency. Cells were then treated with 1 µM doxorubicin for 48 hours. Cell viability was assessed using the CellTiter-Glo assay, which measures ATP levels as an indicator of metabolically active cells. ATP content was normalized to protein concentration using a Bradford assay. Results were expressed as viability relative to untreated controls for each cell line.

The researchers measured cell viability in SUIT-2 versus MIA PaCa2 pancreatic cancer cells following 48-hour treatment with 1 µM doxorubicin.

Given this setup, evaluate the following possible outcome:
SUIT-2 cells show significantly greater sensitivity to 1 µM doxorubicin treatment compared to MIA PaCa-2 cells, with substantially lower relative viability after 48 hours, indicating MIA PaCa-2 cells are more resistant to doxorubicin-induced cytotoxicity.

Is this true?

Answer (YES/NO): NO